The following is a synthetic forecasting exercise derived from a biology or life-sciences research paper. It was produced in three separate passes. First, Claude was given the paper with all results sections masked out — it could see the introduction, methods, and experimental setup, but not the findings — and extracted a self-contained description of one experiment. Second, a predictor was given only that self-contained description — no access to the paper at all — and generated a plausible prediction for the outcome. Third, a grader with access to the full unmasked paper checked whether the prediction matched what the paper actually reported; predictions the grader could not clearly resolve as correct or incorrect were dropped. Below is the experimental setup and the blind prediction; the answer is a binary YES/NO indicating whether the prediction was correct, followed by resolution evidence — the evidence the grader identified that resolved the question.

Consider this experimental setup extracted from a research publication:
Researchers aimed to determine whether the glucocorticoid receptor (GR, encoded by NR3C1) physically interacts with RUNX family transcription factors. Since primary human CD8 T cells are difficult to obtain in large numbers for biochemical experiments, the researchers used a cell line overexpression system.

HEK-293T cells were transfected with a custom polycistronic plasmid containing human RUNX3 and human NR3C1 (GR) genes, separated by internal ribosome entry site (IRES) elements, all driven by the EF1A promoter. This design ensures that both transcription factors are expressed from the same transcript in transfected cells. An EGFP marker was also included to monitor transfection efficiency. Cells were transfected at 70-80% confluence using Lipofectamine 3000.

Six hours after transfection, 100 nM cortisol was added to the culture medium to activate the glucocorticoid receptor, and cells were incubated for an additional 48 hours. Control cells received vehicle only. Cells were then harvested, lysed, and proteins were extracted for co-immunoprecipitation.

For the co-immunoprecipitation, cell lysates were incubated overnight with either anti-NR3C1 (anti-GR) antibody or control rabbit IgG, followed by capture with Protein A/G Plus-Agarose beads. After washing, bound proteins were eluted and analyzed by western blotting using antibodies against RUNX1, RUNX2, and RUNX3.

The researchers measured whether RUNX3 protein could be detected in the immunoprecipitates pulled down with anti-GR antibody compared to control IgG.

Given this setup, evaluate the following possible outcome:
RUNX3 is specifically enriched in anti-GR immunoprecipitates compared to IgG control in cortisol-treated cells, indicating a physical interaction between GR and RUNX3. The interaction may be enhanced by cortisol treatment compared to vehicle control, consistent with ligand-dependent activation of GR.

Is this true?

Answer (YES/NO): YES